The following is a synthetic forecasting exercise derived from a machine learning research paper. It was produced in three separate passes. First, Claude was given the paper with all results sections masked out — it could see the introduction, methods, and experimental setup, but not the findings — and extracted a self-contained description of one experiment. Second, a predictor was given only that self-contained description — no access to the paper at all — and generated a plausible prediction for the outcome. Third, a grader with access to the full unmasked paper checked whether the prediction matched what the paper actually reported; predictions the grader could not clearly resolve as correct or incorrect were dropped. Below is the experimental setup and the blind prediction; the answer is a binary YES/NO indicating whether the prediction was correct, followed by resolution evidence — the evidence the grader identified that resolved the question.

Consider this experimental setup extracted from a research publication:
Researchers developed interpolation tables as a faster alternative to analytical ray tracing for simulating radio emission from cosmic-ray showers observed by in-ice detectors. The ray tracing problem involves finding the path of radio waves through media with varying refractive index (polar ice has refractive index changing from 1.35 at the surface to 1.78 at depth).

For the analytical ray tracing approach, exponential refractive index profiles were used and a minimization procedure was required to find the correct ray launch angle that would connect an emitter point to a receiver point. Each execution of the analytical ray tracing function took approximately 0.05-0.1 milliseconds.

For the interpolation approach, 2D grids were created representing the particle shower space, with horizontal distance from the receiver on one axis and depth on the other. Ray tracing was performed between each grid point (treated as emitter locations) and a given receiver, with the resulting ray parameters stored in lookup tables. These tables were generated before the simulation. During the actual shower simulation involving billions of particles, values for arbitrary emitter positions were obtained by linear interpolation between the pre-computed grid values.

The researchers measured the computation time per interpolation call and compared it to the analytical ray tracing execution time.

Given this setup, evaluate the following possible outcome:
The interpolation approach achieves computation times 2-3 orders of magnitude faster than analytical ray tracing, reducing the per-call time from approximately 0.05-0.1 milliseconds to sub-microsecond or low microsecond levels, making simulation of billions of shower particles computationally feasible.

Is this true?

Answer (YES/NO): YES